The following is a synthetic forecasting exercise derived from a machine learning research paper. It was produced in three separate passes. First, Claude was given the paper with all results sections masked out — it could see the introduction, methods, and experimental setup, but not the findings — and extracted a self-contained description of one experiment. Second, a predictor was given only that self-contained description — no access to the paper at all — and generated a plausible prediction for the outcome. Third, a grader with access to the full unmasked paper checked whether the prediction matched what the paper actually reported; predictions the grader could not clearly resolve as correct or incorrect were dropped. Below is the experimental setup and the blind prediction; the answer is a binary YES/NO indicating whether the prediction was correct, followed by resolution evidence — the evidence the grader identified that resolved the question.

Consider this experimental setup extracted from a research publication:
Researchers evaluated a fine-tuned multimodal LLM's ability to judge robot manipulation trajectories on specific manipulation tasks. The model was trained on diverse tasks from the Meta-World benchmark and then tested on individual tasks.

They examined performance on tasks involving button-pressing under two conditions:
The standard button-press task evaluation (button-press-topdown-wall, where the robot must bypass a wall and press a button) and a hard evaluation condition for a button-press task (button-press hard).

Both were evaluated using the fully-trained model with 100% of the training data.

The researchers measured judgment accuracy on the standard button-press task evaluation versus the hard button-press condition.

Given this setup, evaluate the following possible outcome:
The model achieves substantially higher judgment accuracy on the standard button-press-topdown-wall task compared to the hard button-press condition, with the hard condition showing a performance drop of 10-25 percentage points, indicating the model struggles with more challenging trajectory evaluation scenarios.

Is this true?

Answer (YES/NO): NO